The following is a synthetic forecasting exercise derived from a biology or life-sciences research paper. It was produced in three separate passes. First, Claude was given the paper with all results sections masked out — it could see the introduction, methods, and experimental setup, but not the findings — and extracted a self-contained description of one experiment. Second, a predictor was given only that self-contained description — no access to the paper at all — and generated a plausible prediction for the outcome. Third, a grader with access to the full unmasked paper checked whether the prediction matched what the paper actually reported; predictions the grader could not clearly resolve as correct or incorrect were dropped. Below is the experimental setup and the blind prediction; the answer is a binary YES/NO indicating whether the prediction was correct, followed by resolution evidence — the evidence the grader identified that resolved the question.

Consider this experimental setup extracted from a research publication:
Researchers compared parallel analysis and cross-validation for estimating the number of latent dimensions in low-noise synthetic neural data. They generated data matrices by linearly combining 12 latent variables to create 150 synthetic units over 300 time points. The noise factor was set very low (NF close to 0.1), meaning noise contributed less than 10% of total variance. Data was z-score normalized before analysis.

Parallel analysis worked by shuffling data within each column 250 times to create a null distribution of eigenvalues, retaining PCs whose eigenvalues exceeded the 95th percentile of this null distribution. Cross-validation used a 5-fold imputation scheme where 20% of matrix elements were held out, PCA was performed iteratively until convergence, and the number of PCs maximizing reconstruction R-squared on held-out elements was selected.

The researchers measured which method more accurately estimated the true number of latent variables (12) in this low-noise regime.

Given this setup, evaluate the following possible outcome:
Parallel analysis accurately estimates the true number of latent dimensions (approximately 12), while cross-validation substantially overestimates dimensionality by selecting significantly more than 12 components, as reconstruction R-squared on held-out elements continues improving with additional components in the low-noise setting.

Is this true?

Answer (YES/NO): NO